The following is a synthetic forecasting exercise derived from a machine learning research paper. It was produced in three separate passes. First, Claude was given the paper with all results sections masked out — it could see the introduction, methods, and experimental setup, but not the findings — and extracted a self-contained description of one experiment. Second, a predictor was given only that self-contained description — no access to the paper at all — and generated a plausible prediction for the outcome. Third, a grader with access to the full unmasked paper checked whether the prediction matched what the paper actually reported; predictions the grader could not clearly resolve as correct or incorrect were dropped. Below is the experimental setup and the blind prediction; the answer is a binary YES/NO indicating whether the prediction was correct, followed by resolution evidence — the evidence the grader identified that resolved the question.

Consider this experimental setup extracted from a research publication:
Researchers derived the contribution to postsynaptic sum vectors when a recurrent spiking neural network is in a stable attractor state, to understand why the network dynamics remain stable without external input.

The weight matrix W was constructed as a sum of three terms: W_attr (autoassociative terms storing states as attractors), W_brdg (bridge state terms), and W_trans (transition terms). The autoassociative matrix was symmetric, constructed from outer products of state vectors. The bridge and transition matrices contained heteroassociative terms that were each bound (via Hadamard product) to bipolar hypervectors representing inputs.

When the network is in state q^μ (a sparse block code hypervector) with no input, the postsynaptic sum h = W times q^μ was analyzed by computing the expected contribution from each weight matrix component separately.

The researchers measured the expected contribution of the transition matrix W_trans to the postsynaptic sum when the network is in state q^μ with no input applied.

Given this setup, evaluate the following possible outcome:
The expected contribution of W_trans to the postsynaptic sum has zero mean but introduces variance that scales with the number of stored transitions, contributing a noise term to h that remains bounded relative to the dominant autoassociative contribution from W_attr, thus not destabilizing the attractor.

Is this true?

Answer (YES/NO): YES